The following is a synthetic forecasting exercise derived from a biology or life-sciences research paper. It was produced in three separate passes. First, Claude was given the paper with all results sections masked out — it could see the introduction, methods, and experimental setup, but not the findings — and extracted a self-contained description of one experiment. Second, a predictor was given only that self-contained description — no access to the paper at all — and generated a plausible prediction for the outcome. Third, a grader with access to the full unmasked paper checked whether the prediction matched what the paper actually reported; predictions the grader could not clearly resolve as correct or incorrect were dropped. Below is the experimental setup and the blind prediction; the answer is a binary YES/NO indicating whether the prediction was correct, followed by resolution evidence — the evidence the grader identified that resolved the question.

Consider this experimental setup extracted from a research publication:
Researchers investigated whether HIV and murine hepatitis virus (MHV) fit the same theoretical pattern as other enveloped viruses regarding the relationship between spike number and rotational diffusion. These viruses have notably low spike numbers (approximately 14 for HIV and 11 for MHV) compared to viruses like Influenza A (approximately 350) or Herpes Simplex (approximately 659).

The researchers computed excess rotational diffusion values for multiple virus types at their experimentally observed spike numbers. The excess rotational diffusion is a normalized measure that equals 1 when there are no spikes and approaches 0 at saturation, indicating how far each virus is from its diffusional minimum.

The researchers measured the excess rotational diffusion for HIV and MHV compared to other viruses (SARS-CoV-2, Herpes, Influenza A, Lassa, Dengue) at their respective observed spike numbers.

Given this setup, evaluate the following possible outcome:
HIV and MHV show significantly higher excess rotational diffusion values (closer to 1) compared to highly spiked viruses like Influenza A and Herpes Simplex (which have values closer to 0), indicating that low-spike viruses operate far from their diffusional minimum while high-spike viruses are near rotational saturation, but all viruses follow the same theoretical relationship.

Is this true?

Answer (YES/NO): NO